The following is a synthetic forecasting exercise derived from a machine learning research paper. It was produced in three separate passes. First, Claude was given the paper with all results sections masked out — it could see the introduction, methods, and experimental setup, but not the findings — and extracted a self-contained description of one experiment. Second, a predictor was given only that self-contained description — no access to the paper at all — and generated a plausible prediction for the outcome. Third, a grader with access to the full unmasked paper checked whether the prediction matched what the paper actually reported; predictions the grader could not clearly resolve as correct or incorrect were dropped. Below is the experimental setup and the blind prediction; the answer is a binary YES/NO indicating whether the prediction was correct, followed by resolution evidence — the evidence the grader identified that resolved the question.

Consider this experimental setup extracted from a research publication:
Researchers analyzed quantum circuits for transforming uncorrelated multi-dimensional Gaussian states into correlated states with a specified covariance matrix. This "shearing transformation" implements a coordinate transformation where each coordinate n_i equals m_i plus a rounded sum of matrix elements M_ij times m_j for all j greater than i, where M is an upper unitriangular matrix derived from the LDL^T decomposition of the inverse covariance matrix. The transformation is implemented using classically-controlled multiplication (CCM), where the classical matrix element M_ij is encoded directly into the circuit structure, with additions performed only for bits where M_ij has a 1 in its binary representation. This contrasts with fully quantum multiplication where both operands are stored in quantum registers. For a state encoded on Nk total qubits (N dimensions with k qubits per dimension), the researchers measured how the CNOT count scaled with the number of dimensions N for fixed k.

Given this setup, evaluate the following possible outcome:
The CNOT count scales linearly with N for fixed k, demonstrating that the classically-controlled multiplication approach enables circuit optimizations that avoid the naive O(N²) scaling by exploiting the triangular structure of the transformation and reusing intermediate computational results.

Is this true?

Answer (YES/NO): NO